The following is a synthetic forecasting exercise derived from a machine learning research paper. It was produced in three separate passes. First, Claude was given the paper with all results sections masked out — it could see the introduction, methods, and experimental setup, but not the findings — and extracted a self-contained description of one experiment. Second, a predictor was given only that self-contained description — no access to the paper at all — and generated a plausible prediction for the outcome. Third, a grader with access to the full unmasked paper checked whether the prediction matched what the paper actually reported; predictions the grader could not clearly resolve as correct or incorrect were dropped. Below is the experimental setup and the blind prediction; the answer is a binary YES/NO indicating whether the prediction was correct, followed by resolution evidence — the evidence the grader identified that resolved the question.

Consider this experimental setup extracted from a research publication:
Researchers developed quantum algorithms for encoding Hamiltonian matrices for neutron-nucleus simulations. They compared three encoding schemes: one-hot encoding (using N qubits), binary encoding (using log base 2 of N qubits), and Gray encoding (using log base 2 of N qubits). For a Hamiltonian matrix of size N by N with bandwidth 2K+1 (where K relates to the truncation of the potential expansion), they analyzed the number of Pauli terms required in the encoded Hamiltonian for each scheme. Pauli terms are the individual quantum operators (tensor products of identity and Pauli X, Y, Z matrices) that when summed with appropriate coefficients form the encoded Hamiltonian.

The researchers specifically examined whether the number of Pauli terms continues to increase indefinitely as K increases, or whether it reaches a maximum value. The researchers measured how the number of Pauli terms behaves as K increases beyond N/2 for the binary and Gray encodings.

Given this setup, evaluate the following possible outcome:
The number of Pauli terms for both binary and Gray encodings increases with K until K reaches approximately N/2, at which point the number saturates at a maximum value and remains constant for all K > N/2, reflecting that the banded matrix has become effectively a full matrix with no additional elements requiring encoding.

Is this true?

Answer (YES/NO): YES